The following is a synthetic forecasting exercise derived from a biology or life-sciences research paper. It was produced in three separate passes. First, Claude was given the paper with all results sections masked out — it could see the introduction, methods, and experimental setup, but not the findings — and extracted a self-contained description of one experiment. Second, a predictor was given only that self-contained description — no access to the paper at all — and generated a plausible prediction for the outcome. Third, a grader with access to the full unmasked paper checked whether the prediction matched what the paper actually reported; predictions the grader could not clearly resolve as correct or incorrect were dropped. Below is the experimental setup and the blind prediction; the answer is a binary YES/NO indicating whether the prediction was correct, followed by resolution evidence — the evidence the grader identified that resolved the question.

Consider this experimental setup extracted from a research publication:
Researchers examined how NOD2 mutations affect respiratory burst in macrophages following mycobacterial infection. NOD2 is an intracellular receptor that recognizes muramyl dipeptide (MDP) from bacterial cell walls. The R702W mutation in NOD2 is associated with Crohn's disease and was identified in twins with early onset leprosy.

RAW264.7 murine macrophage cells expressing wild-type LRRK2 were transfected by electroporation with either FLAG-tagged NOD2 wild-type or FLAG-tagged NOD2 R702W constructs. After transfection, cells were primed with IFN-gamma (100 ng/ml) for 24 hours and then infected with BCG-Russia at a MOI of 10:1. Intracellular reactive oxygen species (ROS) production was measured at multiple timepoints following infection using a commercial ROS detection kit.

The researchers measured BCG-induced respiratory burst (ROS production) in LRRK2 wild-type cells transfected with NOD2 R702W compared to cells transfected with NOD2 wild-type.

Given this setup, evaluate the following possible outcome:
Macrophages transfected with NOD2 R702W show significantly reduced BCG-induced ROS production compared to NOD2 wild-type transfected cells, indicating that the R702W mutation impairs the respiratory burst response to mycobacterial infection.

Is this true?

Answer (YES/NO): YES